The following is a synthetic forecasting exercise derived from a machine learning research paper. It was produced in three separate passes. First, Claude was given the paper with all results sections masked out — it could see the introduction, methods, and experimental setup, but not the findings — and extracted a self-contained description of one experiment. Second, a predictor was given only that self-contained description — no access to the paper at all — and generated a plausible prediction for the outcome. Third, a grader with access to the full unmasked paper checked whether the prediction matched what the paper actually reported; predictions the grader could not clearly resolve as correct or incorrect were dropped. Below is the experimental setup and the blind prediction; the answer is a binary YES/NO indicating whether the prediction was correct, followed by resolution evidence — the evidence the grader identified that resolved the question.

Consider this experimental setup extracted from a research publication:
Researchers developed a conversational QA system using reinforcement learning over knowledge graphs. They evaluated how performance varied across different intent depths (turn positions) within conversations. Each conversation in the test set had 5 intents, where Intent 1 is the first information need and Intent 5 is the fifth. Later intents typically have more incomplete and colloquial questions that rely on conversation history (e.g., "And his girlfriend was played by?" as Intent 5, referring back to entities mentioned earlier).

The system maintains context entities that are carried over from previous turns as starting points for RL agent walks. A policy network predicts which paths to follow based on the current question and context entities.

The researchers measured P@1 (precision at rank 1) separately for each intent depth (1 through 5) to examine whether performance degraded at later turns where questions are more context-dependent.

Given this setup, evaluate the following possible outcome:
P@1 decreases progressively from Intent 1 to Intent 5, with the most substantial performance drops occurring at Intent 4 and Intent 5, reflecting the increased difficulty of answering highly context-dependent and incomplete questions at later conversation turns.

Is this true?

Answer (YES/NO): NO